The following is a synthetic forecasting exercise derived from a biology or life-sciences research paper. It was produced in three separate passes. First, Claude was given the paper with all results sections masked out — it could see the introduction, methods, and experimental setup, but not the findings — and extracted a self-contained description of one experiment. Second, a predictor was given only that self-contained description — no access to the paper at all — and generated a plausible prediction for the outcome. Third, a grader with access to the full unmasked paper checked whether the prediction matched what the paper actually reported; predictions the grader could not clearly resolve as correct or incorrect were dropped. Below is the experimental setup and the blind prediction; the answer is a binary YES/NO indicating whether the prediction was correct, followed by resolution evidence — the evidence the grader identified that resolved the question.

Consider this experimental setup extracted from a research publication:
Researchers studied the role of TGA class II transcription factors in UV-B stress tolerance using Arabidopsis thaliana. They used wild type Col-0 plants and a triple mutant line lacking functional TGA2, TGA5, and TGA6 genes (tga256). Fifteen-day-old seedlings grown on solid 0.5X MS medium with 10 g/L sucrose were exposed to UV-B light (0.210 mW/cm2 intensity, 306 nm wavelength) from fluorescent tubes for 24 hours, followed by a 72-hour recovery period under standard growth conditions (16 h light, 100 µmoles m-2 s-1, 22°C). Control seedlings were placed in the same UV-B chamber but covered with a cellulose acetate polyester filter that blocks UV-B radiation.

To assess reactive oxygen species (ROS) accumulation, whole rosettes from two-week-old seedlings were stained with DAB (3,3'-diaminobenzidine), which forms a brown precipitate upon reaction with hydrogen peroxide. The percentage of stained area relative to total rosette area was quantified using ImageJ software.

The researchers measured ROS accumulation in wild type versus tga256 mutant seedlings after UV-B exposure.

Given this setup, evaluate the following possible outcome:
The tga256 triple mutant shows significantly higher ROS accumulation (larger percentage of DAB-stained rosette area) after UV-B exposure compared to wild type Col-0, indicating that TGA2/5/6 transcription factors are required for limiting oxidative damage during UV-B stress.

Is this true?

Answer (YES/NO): YES